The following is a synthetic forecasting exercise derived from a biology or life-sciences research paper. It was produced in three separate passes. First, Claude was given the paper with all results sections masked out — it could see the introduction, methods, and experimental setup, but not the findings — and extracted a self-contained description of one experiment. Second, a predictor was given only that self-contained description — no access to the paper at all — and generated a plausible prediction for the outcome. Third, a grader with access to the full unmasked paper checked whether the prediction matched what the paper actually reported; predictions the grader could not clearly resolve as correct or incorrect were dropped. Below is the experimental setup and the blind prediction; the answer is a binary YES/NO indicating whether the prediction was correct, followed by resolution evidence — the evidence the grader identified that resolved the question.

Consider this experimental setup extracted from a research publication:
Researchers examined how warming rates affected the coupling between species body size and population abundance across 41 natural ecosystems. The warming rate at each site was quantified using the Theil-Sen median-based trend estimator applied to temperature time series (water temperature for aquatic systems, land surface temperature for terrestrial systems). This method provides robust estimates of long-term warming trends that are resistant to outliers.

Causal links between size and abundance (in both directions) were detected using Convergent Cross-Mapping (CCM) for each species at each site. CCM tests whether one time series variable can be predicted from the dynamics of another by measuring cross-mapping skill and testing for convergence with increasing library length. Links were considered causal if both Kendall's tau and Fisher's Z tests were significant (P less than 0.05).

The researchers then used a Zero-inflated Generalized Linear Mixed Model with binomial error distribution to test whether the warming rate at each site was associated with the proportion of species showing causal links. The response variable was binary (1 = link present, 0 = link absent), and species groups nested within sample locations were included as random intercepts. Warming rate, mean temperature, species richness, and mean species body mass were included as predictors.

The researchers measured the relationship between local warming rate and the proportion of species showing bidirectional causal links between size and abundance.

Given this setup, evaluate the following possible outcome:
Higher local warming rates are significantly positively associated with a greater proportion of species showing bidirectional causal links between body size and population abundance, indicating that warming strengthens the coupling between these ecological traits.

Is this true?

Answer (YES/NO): NO